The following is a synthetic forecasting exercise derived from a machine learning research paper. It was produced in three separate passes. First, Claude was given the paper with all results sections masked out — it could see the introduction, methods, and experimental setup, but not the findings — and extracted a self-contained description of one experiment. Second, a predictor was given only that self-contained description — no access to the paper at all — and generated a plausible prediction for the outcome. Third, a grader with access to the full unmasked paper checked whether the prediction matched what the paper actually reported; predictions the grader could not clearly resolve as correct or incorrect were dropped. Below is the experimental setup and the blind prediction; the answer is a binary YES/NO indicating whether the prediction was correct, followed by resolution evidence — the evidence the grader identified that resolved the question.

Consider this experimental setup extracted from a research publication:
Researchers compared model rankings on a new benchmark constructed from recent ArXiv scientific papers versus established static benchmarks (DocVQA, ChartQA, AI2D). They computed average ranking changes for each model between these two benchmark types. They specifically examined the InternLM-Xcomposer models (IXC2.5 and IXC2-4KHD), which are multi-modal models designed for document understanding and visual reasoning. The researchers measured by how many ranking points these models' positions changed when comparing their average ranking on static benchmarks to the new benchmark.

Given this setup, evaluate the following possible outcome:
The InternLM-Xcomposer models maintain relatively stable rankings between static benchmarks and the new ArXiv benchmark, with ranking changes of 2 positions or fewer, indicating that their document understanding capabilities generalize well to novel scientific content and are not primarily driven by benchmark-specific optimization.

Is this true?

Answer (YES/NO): NO